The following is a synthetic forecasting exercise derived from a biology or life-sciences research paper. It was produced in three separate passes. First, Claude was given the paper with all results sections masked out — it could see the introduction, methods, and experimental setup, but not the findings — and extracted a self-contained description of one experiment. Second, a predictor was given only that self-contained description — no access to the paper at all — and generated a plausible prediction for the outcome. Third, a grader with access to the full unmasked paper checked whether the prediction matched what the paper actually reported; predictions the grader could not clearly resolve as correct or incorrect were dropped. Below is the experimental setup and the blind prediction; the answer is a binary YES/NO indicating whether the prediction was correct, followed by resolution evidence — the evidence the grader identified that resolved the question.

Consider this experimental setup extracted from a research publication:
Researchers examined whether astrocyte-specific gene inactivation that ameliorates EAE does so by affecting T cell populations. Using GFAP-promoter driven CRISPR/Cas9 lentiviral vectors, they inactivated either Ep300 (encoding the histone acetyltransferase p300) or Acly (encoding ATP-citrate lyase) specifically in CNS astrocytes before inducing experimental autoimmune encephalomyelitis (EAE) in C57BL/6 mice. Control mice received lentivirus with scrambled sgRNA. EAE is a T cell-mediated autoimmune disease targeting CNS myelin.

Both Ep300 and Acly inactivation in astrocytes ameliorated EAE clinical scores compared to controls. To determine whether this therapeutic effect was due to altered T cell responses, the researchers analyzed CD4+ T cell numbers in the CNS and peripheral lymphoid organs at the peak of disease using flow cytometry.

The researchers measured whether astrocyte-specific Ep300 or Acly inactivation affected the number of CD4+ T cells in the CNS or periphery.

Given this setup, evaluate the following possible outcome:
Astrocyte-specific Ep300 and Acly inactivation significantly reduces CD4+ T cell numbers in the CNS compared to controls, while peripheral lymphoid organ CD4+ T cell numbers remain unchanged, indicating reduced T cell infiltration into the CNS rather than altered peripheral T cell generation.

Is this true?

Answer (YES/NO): NO